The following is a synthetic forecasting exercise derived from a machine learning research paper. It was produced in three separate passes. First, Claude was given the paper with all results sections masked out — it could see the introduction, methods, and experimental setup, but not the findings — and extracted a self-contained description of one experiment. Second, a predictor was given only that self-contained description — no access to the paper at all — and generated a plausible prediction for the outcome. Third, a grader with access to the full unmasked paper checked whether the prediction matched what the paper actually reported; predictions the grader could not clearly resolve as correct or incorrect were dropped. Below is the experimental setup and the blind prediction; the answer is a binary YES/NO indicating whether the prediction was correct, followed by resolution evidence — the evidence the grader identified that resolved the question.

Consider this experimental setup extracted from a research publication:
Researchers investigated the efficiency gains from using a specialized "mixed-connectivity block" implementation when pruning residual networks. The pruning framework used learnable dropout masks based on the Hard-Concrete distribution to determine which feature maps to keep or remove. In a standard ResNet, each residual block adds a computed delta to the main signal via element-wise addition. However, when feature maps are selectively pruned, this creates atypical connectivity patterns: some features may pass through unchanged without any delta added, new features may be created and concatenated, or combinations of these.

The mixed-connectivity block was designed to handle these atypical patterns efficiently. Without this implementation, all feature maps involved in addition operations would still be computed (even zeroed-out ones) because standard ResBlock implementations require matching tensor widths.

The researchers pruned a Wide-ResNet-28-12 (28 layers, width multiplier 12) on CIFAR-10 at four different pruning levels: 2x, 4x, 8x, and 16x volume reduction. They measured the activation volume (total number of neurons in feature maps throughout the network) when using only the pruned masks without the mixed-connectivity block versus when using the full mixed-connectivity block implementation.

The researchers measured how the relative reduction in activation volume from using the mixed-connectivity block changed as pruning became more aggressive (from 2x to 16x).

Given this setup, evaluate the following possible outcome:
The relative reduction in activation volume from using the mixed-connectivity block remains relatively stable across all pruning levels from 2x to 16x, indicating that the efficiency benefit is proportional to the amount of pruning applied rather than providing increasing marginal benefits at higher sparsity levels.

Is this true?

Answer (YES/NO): NO